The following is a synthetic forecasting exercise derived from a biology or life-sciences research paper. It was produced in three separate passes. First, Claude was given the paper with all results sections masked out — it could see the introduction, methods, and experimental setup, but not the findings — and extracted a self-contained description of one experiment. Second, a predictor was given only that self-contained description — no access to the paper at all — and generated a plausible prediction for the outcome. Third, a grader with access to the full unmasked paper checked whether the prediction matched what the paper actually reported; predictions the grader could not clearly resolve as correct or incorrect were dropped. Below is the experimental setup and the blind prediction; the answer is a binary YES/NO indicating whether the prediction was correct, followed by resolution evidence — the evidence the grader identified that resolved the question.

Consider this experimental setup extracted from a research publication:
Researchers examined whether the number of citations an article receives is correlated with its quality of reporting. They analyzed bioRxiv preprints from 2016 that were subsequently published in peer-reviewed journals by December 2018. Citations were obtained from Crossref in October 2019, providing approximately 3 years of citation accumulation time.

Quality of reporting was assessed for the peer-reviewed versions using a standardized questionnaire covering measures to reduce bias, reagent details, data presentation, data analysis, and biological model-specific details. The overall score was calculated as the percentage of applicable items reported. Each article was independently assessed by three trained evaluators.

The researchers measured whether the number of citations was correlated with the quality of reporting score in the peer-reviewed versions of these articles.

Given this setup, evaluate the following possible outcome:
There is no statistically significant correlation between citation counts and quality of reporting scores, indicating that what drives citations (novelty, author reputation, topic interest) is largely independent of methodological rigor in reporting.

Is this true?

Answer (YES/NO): YES